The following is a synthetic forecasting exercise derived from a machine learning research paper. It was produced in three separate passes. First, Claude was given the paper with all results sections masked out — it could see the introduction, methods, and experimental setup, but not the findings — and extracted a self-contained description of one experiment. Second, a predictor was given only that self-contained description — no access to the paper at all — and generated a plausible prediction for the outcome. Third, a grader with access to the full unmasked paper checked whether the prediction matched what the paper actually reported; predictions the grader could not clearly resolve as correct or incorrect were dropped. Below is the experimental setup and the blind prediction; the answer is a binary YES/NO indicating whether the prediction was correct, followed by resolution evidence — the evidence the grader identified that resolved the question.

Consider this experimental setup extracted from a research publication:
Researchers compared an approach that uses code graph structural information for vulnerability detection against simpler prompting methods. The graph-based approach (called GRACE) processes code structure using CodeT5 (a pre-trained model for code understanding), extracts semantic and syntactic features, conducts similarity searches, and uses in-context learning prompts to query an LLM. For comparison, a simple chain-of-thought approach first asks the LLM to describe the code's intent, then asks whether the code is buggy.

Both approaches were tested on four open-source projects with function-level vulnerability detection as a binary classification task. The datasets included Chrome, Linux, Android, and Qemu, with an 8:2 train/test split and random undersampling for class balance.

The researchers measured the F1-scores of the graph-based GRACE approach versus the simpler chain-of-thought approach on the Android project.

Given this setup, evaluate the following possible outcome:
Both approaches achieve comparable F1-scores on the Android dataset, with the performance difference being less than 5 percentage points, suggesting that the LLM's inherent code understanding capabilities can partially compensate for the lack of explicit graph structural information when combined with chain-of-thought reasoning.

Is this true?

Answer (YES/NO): NO